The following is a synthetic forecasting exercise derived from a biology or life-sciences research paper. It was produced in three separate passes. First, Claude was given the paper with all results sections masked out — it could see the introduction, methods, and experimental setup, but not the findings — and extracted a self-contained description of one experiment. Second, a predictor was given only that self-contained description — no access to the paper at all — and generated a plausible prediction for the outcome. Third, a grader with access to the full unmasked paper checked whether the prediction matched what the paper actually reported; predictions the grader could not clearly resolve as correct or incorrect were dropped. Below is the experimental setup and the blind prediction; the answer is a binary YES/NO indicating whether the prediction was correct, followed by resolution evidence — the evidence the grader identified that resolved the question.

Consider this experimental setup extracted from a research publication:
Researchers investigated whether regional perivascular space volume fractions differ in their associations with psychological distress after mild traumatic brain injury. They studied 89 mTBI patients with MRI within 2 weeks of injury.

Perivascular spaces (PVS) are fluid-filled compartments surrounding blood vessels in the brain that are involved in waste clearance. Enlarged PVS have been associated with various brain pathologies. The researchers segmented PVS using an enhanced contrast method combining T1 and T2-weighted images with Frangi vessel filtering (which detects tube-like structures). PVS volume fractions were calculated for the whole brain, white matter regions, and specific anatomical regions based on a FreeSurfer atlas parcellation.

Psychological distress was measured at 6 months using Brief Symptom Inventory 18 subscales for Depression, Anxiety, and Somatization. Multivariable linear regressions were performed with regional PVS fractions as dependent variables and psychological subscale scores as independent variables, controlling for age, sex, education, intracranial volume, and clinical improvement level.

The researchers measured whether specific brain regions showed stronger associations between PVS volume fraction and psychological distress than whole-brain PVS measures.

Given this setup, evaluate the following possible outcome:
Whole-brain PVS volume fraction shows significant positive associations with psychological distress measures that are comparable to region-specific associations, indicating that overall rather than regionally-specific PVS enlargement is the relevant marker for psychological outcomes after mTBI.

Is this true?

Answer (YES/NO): NO